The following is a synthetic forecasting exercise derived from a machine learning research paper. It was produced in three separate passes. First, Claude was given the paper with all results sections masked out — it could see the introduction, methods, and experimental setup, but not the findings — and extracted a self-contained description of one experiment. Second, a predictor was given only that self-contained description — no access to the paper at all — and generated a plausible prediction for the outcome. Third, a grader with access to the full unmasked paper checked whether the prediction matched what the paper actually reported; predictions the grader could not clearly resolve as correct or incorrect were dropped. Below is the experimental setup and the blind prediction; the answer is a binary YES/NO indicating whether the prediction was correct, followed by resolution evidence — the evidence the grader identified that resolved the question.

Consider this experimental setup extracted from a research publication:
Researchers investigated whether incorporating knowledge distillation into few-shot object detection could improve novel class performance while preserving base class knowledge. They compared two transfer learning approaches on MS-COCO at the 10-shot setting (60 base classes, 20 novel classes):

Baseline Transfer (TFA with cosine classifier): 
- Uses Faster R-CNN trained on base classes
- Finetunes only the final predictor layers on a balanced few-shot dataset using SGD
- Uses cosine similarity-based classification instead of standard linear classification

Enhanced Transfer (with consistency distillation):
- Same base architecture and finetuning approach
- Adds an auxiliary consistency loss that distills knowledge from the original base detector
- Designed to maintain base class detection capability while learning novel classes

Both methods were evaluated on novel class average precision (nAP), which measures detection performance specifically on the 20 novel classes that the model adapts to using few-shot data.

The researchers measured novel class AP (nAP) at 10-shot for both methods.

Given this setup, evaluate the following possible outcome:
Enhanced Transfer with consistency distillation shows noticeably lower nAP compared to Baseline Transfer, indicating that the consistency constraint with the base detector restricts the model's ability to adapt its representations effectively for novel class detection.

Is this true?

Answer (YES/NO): NO